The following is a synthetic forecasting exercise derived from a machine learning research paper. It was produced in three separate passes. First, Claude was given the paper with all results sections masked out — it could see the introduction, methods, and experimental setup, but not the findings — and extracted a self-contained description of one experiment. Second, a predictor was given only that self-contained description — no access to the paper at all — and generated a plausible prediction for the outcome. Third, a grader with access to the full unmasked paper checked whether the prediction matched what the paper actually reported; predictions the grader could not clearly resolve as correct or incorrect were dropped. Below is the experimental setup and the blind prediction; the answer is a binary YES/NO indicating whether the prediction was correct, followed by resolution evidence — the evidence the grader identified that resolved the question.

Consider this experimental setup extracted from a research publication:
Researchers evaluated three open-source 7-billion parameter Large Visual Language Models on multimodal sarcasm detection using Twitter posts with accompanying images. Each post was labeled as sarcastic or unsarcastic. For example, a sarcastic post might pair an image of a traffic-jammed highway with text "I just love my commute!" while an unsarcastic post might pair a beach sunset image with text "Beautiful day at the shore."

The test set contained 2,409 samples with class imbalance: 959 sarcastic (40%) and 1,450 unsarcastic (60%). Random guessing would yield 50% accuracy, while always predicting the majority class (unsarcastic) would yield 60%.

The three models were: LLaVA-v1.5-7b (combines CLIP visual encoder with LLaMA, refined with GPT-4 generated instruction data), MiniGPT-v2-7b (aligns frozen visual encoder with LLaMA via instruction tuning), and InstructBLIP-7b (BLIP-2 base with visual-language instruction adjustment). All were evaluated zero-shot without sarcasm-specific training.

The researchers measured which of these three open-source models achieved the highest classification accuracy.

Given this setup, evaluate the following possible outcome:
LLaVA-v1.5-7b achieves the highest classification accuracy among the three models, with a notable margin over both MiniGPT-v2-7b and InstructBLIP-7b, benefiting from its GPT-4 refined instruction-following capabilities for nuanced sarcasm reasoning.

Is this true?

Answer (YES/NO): NO